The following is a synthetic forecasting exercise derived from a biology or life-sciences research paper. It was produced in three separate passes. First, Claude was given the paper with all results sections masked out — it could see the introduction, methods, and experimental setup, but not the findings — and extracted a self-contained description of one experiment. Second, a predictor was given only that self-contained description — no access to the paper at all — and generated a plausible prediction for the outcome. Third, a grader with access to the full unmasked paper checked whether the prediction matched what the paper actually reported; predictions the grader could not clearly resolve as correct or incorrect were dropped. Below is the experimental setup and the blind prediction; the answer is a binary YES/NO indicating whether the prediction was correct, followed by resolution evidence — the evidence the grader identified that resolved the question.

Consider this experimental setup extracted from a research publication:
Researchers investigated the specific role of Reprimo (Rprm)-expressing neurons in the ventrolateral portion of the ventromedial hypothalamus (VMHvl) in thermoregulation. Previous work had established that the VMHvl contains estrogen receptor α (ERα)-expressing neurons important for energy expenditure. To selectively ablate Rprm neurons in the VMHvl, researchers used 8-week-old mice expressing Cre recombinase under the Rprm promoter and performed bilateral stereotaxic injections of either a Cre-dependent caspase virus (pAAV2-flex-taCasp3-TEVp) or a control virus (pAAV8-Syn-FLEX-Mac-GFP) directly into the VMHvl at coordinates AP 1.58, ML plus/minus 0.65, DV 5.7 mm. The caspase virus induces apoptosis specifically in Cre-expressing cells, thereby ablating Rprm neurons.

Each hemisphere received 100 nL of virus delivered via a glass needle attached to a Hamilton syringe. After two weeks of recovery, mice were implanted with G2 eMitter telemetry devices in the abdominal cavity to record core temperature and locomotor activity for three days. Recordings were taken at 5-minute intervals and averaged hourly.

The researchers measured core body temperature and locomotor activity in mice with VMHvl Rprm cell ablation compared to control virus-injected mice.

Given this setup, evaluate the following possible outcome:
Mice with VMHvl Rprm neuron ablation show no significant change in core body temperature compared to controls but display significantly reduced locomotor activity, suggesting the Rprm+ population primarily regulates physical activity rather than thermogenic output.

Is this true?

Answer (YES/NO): NO